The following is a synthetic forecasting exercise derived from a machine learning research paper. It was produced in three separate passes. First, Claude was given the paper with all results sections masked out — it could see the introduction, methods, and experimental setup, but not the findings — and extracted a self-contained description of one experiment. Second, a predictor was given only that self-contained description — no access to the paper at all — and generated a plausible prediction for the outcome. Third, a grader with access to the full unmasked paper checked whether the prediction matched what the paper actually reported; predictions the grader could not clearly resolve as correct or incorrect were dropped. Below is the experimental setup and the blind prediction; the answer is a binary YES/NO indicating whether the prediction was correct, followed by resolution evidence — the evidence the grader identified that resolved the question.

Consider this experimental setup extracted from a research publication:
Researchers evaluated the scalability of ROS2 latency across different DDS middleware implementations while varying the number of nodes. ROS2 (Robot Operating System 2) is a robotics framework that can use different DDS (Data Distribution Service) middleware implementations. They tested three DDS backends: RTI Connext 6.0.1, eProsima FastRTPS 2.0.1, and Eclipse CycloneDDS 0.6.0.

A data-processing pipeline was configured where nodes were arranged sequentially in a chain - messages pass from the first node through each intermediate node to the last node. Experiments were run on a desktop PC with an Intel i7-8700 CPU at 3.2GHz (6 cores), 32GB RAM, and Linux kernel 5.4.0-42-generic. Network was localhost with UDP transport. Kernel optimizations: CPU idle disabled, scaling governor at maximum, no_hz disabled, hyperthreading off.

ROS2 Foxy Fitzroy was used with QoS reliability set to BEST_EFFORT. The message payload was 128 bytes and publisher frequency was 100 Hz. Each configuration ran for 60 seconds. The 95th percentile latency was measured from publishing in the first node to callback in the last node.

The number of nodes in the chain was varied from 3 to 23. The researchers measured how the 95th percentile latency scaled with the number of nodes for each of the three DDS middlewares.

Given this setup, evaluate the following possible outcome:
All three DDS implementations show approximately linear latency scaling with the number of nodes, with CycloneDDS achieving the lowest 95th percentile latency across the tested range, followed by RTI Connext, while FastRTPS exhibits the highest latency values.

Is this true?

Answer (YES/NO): NO